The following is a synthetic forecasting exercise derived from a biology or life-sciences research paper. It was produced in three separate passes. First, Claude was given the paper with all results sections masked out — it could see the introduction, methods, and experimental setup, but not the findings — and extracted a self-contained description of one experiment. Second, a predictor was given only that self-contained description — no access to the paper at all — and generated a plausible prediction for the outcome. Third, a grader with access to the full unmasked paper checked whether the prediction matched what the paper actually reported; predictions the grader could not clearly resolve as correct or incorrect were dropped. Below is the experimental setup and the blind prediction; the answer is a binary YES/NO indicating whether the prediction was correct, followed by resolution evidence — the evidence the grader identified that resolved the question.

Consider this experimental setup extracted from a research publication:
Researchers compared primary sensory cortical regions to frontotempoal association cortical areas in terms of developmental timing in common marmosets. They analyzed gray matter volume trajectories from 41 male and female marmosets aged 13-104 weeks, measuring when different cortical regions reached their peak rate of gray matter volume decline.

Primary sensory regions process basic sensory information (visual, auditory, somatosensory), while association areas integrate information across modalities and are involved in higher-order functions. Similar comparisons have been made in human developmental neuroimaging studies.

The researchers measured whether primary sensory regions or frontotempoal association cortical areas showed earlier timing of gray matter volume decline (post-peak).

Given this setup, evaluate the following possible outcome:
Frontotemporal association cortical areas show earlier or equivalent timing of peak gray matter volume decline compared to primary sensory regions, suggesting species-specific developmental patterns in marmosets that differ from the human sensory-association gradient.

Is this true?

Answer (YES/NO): NO